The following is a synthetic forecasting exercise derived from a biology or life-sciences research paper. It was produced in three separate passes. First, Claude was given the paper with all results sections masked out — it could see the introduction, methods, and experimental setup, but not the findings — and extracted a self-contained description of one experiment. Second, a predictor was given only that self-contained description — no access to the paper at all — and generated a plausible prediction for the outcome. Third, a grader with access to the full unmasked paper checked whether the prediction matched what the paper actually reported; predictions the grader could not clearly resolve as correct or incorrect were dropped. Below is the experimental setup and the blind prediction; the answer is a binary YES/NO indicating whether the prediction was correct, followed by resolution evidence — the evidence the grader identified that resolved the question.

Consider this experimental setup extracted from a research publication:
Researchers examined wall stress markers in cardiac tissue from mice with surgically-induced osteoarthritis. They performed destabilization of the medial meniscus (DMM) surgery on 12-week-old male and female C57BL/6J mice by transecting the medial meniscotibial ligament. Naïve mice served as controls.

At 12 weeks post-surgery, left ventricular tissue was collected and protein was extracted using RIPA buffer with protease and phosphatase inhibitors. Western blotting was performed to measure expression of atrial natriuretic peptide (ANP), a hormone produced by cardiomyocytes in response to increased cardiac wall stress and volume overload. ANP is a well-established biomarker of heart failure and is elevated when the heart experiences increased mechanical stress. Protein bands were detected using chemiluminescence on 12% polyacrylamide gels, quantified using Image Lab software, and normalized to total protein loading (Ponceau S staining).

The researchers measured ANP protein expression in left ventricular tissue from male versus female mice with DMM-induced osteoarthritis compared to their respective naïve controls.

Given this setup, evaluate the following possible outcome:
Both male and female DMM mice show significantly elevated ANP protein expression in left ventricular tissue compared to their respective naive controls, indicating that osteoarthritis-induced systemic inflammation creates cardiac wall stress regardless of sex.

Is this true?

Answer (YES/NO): YES